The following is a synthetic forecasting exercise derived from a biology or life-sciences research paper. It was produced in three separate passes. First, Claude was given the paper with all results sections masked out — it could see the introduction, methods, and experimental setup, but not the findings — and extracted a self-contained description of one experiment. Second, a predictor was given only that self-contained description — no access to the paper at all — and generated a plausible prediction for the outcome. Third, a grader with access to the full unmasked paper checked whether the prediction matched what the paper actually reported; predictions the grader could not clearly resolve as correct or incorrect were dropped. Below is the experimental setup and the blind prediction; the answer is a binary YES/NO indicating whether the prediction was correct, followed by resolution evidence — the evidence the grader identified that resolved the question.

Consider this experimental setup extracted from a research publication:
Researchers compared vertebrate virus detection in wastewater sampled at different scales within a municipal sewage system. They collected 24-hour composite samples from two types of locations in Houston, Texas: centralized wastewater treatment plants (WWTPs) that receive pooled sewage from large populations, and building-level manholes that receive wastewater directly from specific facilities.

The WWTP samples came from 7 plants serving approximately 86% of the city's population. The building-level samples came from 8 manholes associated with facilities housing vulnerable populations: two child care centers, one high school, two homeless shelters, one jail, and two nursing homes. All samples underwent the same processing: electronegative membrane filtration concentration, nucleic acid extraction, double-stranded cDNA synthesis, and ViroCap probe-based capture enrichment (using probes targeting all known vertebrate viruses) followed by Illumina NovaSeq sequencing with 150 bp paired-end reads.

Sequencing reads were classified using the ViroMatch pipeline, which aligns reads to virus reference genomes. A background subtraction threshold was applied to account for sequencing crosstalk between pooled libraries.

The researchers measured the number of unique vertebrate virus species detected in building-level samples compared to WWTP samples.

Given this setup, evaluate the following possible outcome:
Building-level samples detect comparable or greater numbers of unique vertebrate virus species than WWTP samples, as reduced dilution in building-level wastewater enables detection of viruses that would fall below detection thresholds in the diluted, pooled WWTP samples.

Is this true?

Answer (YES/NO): NO